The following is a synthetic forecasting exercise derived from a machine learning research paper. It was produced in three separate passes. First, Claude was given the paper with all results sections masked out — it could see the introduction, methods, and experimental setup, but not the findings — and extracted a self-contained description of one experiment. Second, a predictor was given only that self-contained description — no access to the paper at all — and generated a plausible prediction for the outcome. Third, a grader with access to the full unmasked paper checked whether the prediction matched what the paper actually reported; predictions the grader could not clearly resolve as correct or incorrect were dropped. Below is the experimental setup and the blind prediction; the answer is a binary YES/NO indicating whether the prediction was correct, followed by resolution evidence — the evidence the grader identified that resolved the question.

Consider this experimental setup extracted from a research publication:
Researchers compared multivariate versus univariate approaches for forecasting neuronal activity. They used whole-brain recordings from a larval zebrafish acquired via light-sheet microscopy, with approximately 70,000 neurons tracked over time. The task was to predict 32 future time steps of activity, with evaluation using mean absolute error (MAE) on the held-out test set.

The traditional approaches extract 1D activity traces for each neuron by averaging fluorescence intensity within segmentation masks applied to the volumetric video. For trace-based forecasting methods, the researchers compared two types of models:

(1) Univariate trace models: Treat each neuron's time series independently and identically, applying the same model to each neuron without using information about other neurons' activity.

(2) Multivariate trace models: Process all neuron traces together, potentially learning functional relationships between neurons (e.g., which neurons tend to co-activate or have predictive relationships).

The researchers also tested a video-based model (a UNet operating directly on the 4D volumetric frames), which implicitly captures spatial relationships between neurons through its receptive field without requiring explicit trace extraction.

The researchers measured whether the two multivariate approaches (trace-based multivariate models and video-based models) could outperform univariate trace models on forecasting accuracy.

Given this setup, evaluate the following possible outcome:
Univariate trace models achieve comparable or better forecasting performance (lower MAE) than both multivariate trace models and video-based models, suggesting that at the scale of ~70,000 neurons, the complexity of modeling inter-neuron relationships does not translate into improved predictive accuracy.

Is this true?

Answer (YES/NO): NO